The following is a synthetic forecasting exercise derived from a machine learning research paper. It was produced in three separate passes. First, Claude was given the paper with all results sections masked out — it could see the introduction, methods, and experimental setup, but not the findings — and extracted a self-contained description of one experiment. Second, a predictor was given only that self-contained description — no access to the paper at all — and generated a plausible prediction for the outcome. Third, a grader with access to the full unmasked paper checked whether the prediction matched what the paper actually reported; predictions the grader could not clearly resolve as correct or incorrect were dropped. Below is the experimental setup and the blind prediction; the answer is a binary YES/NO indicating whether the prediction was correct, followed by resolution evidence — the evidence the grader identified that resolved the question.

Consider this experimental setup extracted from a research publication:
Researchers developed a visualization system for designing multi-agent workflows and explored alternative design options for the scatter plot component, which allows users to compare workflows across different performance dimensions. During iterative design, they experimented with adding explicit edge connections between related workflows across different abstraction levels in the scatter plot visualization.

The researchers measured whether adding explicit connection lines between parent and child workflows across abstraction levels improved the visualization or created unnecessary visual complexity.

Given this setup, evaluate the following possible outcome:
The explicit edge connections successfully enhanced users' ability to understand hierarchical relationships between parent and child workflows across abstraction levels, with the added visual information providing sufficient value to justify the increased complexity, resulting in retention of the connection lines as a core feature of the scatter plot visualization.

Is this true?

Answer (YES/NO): NO